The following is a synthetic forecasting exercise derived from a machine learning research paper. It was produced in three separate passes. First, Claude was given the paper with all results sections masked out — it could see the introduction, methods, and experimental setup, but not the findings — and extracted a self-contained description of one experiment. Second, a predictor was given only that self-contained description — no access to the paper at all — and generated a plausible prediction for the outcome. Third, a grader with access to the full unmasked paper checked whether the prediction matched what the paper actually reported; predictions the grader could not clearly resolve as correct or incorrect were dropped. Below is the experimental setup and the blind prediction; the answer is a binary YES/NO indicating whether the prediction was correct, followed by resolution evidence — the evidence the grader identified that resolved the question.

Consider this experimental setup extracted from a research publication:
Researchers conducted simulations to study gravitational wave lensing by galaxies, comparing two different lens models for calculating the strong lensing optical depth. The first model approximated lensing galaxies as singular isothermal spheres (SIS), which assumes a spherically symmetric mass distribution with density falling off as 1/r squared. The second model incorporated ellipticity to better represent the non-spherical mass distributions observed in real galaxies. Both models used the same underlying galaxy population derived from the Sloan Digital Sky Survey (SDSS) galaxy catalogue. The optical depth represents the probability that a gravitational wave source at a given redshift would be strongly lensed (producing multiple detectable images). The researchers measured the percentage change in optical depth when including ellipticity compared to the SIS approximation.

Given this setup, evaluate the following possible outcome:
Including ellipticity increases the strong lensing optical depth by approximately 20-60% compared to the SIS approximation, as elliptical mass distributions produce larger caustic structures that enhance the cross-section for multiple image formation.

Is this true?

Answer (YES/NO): NO